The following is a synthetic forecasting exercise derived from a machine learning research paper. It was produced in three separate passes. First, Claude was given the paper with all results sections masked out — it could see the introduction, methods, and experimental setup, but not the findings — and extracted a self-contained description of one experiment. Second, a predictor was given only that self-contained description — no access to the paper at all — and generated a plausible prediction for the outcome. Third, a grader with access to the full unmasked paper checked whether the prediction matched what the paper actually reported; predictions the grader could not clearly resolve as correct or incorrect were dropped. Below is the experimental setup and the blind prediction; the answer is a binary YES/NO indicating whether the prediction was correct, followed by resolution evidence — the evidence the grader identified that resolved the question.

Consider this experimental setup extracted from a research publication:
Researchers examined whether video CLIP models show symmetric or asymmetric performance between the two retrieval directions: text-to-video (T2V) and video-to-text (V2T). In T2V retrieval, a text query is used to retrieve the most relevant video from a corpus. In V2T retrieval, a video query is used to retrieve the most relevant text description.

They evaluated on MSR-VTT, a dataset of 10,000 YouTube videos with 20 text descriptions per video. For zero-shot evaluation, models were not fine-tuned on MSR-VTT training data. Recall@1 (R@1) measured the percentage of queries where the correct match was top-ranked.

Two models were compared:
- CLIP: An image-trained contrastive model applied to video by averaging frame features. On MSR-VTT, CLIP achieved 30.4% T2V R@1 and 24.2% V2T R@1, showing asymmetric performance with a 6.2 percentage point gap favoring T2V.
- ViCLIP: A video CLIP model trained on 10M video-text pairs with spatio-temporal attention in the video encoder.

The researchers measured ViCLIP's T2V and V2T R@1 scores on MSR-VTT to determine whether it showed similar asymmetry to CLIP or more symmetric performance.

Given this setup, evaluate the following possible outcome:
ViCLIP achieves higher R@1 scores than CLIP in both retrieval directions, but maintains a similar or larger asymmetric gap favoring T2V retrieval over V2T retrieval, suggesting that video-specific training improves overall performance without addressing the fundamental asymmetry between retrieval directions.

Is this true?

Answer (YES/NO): NO